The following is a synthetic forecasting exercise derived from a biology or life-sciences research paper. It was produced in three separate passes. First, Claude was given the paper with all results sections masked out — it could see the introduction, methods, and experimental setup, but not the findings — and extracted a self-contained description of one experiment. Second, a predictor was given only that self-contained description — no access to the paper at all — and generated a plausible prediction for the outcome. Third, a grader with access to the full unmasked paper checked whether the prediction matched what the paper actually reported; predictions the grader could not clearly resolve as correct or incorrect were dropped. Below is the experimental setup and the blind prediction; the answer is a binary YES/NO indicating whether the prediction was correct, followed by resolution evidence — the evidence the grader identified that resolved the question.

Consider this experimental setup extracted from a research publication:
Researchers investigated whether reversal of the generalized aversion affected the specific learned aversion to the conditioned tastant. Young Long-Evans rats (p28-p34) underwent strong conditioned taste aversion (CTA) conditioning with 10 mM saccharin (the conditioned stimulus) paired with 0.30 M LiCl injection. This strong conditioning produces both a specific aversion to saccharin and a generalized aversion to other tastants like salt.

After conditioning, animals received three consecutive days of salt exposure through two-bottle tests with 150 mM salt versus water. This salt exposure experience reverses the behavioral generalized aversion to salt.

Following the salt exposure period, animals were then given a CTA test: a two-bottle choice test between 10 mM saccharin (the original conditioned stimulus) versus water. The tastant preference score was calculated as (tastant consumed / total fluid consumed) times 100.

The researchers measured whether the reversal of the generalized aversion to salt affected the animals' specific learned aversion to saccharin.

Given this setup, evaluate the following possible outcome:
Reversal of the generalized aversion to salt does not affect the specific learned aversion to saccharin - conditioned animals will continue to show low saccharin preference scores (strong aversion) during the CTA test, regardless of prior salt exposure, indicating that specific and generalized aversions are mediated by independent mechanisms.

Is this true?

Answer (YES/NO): YES